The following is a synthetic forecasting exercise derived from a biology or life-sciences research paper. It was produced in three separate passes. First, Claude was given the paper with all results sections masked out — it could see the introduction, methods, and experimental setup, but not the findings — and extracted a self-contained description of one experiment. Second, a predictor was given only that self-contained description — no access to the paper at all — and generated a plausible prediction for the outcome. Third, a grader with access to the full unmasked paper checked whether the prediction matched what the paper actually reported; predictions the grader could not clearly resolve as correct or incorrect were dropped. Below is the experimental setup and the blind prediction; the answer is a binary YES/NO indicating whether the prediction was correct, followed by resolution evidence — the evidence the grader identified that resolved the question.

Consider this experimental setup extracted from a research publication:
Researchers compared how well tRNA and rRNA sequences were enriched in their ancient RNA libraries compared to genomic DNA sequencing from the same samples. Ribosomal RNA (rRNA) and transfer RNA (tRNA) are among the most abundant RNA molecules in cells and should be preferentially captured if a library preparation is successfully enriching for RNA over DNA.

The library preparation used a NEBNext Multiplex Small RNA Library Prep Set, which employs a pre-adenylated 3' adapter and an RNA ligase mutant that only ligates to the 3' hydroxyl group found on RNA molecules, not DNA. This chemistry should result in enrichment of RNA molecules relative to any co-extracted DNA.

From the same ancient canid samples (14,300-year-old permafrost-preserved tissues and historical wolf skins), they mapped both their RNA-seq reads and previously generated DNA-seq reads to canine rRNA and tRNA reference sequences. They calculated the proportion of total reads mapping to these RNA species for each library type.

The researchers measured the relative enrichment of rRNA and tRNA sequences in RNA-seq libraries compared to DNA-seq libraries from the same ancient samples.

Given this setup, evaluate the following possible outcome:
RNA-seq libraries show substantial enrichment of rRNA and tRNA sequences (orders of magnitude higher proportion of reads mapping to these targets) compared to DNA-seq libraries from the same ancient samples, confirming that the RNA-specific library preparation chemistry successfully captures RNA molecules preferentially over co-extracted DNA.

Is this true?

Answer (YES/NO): YES